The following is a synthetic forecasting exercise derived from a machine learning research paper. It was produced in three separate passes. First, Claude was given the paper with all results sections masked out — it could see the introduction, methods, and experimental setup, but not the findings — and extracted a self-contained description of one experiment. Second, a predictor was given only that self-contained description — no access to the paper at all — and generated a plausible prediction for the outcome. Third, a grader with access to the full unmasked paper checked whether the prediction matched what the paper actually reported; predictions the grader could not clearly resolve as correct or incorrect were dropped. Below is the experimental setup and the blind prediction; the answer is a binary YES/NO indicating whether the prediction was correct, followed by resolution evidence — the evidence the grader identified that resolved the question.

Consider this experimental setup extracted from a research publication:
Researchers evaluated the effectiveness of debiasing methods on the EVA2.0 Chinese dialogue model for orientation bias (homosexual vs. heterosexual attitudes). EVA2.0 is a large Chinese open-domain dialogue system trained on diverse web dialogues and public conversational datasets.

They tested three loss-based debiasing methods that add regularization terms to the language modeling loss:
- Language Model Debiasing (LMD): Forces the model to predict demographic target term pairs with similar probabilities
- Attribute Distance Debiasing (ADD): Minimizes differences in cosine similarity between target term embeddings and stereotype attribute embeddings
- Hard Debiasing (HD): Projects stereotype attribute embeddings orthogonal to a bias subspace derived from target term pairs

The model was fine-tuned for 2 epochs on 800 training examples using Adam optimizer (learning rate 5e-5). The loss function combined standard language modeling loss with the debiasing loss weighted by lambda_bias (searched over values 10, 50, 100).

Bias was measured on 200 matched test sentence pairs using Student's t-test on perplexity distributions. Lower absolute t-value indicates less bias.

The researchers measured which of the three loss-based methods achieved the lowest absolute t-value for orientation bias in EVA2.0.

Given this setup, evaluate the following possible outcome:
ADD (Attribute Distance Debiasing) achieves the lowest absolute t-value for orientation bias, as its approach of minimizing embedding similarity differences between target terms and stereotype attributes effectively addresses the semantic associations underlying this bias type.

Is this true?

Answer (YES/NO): NO